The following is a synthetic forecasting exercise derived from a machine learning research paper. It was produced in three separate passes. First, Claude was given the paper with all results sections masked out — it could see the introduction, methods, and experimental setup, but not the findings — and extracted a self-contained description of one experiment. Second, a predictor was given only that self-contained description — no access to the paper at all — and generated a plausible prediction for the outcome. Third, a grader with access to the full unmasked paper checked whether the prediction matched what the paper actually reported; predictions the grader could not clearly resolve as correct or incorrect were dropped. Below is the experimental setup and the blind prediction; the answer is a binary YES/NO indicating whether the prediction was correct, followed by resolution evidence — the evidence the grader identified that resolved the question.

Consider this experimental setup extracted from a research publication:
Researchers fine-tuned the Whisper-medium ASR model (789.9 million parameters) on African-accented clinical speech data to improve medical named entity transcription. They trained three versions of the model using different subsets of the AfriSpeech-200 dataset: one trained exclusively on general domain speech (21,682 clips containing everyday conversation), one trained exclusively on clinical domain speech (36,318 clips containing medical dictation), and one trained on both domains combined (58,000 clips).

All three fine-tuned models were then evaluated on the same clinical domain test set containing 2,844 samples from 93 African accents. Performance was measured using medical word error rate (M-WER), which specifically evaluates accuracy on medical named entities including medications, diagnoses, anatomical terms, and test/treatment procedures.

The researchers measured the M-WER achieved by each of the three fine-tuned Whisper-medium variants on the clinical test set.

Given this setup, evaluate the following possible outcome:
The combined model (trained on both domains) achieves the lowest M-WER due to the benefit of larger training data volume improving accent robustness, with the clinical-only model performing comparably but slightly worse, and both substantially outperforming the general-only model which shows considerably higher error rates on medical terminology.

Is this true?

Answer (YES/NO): YES